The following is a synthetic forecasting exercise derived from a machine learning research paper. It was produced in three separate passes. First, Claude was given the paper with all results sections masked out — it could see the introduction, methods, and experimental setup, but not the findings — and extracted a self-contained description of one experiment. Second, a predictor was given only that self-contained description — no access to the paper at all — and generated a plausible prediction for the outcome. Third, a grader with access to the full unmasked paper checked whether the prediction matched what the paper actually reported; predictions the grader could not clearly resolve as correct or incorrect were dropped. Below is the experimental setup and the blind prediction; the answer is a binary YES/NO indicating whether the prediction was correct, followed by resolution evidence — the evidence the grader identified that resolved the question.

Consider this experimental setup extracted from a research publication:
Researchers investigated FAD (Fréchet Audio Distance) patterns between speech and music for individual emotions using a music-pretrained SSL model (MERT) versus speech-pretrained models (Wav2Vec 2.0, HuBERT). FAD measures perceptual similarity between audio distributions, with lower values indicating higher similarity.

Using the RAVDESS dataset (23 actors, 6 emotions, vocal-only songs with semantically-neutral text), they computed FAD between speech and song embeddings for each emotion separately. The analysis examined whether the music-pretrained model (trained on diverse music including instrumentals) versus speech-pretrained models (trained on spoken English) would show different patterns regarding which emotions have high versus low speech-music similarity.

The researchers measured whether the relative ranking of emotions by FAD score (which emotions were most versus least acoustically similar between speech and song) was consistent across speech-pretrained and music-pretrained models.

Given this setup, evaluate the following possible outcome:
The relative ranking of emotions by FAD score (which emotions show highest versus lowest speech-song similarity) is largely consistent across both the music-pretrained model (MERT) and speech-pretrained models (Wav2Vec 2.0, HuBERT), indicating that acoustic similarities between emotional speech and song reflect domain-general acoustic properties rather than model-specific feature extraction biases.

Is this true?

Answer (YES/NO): YES